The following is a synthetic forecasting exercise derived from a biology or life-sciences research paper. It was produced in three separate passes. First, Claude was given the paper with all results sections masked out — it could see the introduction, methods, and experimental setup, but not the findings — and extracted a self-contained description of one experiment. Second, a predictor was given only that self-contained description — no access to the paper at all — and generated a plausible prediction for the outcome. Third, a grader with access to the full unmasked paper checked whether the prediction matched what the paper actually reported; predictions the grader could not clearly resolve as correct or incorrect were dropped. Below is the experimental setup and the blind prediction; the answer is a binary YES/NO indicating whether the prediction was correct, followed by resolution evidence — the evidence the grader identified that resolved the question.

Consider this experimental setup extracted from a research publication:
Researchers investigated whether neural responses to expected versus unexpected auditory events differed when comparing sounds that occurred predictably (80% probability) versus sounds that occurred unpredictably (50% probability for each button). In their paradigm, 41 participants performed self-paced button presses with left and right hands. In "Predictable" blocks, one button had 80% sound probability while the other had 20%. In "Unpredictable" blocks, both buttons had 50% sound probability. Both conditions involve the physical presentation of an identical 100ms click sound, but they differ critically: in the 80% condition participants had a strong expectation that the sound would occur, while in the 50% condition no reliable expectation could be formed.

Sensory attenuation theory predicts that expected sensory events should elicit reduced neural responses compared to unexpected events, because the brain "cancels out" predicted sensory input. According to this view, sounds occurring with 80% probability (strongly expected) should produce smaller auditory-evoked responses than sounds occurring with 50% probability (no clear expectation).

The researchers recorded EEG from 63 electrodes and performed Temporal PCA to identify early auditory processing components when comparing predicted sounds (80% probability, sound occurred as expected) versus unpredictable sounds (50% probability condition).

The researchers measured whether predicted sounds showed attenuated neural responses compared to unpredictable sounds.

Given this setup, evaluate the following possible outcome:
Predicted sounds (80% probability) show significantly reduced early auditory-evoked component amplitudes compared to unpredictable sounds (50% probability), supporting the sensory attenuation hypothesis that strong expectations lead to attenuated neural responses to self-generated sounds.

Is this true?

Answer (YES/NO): YES